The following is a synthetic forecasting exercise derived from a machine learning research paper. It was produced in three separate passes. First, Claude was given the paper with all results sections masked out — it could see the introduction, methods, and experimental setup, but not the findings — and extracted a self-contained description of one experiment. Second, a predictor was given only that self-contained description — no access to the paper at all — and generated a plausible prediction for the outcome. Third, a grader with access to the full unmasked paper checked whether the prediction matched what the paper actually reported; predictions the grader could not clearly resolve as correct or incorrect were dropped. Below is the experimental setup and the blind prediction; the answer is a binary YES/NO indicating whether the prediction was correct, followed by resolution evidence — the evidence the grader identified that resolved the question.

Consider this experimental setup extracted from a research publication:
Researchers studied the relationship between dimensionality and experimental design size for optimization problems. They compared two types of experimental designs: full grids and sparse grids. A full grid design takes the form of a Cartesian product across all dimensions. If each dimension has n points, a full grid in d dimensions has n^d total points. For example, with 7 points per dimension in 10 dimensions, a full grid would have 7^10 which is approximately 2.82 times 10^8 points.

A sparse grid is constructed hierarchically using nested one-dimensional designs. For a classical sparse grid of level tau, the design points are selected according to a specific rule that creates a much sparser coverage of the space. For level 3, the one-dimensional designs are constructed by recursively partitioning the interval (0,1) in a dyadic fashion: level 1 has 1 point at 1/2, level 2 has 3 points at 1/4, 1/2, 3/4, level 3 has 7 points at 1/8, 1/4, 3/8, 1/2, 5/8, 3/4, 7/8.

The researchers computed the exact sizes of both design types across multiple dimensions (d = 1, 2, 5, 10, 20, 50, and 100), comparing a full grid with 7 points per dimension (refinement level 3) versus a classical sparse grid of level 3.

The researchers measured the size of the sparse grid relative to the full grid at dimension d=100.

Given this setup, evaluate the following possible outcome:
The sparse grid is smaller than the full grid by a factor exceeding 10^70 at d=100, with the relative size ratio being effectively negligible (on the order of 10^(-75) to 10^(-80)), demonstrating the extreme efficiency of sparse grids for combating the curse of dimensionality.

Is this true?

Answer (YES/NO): NO